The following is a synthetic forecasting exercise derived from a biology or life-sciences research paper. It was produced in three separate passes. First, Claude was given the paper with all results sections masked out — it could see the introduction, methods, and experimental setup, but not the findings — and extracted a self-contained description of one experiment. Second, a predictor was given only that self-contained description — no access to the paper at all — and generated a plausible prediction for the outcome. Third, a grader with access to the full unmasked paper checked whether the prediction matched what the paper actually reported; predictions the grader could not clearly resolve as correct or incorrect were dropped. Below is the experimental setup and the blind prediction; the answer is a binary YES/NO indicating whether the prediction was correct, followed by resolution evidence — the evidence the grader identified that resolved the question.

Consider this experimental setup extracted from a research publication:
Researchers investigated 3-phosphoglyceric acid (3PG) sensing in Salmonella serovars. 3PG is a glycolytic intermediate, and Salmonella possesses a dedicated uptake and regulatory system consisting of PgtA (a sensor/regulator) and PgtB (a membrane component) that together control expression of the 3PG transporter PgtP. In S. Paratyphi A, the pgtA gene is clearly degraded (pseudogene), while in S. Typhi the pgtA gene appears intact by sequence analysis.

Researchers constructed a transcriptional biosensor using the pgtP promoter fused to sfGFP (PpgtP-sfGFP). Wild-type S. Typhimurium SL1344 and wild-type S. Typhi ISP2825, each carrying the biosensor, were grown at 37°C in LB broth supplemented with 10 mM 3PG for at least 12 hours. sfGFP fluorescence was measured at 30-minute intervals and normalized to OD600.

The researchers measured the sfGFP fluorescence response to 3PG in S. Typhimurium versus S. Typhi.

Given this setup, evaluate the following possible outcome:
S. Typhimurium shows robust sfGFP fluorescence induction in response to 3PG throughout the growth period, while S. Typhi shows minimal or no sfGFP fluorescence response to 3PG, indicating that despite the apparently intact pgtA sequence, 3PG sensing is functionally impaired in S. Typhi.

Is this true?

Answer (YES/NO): YES